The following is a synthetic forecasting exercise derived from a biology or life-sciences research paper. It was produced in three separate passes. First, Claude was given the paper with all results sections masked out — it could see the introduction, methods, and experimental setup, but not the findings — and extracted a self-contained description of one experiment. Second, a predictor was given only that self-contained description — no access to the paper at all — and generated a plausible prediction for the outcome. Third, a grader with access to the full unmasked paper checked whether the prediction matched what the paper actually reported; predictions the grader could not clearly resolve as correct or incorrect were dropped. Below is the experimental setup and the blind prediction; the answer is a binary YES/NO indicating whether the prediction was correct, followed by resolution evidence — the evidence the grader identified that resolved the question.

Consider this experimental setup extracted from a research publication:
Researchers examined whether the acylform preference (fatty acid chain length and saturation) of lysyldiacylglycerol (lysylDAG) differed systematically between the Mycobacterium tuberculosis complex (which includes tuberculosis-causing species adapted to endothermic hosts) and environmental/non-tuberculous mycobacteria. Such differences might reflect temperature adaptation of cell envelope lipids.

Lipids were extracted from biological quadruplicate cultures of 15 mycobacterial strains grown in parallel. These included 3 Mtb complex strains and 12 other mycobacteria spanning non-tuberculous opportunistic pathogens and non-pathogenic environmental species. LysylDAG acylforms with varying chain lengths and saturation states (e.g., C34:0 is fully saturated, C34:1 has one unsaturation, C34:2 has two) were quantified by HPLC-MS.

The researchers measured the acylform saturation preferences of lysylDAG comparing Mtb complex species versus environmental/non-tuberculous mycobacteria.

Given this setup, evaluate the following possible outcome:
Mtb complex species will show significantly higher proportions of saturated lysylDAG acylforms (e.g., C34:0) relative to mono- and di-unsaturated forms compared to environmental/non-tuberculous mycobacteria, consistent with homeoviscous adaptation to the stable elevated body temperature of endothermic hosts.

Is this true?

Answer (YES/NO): YES